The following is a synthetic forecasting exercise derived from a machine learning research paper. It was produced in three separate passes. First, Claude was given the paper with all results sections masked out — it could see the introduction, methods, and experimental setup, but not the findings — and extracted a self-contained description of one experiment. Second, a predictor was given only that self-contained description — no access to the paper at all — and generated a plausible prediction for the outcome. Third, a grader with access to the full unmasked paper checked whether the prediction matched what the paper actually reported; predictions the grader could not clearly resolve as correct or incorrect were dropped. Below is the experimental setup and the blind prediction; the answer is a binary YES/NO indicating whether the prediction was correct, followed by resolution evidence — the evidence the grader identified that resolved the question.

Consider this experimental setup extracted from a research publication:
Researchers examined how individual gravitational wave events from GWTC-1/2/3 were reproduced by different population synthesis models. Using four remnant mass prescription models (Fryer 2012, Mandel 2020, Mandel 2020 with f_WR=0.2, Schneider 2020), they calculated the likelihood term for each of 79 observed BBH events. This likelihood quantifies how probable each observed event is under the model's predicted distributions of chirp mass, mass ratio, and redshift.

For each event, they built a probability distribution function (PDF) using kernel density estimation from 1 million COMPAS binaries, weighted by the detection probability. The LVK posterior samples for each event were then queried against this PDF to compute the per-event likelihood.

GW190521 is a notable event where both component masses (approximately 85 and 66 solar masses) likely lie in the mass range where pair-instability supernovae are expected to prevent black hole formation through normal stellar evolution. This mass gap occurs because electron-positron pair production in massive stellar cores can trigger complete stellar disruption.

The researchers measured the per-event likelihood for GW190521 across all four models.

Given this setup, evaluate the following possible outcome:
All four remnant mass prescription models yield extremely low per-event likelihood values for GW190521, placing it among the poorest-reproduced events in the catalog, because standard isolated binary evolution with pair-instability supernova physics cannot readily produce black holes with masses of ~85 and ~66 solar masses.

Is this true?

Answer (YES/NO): YES